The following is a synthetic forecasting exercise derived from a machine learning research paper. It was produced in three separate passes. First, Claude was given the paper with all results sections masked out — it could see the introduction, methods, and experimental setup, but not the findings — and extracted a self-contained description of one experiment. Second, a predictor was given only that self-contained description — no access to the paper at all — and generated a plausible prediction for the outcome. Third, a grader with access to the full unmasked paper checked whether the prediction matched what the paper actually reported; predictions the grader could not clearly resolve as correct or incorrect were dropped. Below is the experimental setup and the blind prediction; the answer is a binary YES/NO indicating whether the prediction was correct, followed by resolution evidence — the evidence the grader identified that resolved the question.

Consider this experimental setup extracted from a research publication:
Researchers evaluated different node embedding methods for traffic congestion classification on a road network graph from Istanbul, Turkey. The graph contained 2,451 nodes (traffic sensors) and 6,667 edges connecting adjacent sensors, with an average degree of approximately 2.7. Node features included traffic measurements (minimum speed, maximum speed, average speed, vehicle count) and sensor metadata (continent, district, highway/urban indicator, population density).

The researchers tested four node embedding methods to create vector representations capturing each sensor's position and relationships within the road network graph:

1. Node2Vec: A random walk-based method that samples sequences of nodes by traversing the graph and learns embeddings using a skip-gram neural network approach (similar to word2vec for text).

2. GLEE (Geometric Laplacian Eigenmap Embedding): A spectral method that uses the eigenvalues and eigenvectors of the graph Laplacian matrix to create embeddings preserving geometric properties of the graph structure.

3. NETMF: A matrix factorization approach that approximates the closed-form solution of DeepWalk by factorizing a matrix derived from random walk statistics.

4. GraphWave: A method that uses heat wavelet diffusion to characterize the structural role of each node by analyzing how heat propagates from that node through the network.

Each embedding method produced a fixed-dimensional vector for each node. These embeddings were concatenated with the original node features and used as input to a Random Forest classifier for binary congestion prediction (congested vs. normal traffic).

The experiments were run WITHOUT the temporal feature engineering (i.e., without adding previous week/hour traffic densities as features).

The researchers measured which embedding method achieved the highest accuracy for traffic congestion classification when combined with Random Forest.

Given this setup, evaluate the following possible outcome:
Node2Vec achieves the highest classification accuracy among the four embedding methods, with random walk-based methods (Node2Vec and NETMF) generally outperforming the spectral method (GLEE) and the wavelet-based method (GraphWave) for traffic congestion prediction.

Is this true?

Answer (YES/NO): YES